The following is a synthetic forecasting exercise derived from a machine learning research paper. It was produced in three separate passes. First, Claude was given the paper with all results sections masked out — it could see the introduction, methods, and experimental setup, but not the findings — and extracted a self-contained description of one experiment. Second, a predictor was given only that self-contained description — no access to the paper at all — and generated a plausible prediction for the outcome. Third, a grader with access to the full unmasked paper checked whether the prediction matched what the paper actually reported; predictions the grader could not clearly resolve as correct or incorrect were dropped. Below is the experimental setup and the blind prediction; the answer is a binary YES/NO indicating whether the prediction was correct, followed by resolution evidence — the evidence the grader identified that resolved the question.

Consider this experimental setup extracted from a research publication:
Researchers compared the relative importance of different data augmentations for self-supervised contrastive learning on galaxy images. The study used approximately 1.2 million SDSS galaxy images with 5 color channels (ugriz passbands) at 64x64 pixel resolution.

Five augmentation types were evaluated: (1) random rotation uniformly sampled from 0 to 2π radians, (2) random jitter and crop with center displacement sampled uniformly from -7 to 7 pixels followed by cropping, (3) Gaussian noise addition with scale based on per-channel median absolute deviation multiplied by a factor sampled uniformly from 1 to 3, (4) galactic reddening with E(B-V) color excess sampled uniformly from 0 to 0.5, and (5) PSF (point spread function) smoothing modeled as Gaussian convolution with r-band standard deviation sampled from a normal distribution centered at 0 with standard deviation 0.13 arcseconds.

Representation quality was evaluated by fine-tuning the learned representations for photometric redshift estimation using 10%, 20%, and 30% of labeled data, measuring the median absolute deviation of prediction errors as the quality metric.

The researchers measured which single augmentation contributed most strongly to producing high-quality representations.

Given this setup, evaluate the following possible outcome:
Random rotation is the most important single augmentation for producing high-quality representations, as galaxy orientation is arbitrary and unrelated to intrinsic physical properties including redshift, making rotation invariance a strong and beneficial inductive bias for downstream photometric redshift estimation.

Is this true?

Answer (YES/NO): NO